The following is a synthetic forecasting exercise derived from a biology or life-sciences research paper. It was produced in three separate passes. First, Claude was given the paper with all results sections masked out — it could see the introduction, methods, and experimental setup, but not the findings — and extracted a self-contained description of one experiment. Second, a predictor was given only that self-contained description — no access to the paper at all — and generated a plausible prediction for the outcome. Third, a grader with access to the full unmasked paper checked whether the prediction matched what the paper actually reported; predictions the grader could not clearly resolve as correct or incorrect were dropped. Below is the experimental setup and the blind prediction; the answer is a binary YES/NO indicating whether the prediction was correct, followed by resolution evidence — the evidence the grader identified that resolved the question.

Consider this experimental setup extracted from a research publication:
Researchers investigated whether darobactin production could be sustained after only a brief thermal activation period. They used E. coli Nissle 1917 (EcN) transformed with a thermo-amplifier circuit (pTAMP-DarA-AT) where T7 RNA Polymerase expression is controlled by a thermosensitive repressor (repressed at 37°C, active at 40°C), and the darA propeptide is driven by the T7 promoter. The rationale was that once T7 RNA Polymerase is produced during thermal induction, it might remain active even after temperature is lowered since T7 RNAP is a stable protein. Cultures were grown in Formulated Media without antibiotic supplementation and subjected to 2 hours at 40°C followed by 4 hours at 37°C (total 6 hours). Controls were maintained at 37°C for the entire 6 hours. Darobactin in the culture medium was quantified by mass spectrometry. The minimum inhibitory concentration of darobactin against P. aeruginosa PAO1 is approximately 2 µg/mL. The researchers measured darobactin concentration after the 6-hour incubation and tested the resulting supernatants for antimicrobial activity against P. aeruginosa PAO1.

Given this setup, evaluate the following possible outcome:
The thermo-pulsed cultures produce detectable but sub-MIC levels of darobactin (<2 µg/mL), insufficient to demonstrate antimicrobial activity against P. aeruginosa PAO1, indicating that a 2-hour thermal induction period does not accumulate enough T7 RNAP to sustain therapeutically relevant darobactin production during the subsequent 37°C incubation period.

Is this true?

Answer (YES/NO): NO